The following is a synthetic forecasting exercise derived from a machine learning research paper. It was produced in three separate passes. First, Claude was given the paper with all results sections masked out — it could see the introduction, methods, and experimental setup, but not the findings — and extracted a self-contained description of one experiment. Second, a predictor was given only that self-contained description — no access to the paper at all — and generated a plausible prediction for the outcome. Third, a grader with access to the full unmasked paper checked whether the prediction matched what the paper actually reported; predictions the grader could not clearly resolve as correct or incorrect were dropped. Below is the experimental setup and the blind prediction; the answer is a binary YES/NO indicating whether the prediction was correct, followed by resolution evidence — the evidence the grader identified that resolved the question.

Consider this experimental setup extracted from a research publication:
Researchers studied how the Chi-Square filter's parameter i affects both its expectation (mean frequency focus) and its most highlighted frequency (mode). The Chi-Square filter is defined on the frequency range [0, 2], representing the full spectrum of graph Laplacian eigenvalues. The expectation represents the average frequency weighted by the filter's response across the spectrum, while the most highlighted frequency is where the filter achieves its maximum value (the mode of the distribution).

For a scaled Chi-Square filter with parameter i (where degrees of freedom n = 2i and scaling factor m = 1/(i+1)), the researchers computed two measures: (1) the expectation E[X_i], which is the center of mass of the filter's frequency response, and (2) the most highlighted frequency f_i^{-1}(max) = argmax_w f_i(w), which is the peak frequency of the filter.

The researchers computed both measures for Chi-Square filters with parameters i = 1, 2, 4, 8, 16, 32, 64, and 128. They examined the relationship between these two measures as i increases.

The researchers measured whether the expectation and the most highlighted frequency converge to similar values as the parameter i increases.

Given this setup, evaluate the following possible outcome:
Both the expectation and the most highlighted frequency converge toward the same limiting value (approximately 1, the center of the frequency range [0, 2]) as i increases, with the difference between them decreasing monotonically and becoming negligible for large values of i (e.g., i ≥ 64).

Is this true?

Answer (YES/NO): NO